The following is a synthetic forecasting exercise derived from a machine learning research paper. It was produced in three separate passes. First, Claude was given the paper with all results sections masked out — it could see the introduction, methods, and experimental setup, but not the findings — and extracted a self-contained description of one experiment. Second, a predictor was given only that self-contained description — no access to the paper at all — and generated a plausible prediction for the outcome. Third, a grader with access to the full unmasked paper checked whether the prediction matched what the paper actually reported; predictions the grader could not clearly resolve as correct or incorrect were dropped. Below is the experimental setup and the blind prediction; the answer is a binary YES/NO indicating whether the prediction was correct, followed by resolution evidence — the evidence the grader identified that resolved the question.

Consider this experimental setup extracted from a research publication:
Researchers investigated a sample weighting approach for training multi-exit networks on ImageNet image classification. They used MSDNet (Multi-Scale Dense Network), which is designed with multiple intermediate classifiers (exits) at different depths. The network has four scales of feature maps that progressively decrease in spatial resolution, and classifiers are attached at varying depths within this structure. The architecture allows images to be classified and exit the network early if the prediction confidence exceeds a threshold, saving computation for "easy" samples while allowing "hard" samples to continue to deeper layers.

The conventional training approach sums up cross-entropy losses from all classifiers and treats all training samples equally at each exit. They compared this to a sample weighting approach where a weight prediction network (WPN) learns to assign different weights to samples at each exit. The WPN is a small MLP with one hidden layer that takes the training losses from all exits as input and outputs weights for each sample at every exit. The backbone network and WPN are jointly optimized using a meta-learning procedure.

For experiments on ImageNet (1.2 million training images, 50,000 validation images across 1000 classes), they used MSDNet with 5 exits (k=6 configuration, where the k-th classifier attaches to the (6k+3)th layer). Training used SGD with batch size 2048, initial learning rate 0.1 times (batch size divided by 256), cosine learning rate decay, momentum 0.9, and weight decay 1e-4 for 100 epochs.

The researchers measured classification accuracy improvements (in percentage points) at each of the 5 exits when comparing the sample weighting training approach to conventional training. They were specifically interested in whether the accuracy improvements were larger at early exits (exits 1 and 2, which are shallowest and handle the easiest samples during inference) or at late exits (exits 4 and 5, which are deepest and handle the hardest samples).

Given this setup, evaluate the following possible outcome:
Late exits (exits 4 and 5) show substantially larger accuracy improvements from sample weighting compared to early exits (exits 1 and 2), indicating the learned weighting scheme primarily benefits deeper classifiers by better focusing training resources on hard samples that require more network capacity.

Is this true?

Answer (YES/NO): YES